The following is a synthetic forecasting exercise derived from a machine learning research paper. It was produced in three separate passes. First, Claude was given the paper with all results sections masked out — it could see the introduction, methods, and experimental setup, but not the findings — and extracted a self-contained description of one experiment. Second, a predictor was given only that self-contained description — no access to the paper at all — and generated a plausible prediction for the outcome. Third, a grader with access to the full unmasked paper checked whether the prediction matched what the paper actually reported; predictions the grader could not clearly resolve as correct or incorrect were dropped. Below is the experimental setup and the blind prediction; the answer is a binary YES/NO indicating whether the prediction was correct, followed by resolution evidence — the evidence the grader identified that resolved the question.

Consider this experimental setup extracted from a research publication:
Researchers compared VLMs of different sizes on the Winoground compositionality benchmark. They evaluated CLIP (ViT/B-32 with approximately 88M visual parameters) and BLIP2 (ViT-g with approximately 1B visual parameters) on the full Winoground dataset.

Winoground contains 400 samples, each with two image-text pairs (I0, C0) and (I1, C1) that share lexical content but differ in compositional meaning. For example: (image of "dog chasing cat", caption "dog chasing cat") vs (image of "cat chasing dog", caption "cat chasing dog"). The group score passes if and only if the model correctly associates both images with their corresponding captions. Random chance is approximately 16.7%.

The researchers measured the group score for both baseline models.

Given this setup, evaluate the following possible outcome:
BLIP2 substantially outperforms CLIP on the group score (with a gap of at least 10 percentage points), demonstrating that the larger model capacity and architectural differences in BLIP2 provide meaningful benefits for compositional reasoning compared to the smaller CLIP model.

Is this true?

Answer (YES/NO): NO